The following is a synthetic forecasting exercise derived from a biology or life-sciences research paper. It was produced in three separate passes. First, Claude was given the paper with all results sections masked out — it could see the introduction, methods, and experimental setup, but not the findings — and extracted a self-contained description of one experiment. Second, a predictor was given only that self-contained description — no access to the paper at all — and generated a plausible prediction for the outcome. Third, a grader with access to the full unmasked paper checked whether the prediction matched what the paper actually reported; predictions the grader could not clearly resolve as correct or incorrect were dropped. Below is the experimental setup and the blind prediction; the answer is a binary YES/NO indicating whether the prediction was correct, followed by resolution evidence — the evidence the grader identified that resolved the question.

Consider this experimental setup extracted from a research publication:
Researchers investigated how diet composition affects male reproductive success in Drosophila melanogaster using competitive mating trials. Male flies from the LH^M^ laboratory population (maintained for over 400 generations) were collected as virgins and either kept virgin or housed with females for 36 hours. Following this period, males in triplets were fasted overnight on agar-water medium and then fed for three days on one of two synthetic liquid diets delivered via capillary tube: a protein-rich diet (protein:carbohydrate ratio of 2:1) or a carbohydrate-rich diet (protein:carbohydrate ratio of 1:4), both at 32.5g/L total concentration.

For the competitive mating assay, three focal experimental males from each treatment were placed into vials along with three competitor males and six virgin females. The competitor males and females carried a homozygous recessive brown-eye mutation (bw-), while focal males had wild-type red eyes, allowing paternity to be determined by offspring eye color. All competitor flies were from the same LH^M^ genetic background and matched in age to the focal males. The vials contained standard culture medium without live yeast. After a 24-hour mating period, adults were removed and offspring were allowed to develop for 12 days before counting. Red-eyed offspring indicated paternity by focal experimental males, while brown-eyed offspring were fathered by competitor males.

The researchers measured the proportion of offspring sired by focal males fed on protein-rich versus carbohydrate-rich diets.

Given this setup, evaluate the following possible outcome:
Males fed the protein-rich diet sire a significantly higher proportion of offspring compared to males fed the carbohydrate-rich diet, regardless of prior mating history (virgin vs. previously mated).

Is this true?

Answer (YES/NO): NO